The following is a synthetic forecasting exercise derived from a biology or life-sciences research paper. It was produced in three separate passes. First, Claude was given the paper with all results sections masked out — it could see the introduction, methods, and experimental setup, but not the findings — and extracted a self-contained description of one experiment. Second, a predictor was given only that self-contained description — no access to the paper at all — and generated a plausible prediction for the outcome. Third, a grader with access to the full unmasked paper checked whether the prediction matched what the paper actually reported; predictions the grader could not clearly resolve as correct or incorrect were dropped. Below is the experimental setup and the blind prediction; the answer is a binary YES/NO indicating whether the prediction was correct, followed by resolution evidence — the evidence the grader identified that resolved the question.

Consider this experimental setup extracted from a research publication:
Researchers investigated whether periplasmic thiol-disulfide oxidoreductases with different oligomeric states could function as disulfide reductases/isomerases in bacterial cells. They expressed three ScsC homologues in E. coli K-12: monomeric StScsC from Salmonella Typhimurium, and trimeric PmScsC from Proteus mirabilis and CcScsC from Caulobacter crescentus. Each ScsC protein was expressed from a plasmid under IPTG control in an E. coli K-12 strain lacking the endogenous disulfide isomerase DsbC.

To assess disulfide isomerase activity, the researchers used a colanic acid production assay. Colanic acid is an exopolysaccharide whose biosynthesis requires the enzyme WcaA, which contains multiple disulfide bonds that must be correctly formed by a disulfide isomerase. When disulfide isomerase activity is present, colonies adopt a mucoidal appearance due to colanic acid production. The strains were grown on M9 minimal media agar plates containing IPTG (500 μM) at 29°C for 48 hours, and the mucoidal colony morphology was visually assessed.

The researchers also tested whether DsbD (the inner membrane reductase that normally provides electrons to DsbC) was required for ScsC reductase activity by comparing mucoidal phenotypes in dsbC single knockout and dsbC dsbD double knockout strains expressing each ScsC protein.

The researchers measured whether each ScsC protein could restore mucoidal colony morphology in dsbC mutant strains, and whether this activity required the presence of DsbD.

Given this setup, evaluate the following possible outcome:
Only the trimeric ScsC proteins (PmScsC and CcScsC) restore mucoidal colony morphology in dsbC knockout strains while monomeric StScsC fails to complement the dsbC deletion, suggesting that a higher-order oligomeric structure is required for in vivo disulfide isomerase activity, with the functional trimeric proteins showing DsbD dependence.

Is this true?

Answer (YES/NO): NO